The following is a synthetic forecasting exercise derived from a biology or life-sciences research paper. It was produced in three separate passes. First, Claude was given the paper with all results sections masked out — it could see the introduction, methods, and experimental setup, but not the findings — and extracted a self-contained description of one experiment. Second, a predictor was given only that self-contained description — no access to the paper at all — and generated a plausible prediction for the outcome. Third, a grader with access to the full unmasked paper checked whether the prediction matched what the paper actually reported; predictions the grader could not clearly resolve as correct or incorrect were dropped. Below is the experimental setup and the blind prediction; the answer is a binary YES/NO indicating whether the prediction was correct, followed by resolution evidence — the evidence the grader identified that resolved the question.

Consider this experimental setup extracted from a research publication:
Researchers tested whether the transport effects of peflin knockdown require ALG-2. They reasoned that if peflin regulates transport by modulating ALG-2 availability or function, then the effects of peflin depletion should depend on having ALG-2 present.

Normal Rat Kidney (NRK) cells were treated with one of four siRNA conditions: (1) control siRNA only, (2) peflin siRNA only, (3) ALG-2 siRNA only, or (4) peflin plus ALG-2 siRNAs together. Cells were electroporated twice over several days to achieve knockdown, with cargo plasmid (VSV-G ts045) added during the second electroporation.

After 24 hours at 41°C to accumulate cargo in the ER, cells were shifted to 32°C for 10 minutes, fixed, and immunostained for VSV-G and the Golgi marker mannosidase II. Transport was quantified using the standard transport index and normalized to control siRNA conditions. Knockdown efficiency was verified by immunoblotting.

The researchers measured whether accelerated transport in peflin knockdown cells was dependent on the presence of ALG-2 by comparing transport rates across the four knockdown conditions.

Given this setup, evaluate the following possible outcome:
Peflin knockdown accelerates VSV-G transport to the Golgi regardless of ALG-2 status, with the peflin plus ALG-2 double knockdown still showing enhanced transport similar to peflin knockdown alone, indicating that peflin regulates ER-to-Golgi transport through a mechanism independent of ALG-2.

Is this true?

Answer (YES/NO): NO